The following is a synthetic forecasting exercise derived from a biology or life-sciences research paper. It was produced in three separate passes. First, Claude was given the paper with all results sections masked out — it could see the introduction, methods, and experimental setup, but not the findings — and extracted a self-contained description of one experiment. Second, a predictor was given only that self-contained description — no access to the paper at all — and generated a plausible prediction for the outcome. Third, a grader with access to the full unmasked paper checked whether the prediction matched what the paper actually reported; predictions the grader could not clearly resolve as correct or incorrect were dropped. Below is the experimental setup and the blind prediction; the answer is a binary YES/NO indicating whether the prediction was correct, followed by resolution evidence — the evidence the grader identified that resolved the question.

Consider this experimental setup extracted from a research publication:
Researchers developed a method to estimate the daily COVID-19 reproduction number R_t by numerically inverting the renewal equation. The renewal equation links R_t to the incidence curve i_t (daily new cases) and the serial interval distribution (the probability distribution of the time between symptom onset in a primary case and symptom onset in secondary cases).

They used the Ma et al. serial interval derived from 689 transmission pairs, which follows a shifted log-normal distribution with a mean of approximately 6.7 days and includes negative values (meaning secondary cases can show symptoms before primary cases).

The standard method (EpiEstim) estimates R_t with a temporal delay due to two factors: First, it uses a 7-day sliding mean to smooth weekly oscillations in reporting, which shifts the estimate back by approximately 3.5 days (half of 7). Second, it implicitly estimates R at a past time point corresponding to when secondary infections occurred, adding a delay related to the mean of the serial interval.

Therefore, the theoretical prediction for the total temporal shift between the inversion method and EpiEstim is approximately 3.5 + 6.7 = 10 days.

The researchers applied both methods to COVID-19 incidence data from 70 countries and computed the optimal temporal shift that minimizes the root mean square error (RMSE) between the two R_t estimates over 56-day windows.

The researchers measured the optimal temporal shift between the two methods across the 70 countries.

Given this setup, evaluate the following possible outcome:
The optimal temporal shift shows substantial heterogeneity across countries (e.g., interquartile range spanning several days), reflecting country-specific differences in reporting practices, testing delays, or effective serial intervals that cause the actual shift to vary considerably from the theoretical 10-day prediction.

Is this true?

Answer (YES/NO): NO